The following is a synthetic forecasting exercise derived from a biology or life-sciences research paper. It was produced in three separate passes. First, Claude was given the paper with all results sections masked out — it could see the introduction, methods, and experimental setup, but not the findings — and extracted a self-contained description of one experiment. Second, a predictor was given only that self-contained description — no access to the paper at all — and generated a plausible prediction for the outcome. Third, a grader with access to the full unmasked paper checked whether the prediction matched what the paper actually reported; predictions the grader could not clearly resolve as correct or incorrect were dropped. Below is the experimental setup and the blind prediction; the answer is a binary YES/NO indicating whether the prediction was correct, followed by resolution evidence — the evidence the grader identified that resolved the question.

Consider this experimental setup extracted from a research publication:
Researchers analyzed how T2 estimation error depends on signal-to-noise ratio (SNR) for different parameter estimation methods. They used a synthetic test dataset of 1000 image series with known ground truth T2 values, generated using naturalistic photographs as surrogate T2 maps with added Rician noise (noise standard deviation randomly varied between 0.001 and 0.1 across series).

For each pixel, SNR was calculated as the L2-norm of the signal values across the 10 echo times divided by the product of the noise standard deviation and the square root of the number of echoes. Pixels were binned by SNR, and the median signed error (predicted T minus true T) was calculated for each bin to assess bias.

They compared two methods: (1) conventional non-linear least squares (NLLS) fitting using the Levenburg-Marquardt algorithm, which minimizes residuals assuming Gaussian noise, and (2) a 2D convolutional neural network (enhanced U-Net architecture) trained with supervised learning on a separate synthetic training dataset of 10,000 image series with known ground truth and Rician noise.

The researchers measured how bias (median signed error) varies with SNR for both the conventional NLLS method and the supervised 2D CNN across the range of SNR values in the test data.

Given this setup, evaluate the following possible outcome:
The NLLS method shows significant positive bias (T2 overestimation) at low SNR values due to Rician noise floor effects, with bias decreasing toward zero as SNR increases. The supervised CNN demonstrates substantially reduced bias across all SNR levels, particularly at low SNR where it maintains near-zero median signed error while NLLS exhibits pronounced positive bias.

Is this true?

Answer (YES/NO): YES